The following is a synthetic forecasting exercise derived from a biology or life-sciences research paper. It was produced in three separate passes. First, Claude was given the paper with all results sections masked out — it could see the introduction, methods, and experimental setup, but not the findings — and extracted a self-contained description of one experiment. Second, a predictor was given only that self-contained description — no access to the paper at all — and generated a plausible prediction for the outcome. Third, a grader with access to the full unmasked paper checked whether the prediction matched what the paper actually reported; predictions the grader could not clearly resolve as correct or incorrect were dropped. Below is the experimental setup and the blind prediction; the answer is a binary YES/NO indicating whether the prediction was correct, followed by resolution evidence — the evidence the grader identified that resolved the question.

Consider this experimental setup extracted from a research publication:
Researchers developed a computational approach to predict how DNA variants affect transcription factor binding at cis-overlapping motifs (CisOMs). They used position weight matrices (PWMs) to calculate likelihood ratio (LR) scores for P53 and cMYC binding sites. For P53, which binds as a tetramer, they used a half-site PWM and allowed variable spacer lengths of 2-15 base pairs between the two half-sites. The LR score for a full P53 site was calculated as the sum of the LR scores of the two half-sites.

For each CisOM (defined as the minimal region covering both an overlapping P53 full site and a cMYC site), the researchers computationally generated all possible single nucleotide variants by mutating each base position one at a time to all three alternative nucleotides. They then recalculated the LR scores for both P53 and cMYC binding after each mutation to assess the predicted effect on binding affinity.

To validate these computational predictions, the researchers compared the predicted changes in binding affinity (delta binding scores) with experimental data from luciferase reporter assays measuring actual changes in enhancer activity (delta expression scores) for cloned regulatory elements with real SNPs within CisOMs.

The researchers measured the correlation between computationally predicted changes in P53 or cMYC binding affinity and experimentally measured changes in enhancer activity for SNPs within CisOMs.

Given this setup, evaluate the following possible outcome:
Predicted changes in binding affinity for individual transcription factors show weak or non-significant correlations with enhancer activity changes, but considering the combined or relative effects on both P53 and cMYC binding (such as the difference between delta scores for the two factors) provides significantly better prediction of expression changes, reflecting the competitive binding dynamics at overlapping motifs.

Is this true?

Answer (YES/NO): NO